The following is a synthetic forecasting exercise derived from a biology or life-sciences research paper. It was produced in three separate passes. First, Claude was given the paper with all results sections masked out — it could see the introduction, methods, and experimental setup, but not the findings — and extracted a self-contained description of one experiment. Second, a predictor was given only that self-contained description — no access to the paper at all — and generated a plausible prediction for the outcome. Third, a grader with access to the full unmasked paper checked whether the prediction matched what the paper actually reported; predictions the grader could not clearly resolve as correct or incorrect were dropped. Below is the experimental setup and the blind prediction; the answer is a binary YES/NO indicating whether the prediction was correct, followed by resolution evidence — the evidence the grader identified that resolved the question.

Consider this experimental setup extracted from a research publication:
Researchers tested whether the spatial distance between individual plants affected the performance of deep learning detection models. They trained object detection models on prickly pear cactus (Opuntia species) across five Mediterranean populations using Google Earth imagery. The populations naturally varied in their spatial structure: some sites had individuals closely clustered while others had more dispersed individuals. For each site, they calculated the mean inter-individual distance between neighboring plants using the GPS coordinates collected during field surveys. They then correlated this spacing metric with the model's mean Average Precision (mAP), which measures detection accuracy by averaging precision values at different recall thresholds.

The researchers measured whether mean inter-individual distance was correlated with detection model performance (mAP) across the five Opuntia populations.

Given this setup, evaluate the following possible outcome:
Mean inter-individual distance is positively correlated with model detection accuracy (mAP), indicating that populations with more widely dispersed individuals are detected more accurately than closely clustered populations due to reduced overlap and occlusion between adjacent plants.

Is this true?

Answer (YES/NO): NO